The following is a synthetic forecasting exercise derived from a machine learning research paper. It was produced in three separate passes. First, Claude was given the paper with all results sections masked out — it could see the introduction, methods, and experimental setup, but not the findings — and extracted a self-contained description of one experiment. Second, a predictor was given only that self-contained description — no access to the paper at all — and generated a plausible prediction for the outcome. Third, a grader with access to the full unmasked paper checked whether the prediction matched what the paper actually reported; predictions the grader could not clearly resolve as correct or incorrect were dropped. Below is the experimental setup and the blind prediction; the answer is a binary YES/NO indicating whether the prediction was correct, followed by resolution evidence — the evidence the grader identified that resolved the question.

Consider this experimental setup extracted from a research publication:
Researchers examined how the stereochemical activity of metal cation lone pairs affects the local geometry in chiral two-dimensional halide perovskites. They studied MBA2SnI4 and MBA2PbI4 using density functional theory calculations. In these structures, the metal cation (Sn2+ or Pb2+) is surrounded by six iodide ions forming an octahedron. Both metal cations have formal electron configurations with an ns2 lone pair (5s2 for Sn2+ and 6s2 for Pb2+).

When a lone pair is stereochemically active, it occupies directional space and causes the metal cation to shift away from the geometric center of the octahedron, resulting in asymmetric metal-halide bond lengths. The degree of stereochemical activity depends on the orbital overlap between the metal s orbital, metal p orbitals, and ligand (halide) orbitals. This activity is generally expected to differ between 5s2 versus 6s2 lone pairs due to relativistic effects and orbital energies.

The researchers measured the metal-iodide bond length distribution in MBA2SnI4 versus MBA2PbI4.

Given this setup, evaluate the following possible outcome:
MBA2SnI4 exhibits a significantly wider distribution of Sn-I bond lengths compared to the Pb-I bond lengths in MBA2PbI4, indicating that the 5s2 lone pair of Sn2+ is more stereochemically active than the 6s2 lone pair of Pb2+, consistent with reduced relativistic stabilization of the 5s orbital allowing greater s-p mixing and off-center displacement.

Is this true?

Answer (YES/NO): YES